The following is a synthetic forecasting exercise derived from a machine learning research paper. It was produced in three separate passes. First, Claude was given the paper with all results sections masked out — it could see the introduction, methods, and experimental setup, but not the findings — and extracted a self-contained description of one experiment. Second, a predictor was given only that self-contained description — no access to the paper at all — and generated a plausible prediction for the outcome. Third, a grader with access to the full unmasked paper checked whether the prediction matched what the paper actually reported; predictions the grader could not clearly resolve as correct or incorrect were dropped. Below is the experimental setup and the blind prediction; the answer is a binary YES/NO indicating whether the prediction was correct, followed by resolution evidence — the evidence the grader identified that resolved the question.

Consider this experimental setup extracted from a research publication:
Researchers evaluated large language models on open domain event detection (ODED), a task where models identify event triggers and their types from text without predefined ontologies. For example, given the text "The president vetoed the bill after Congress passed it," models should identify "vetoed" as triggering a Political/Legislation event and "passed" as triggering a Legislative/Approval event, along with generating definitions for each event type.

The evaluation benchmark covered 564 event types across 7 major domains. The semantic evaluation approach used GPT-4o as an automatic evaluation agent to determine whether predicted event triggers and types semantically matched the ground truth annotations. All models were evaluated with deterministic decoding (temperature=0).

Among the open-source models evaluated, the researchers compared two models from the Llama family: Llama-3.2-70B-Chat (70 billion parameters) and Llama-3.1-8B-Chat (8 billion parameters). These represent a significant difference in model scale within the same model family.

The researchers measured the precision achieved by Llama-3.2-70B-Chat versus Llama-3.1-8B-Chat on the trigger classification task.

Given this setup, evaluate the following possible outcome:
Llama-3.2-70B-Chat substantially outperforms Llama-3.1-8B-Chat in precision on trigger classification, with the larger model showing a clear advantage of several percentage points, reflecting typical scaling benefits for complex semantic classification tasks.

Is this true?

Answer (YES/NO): NO